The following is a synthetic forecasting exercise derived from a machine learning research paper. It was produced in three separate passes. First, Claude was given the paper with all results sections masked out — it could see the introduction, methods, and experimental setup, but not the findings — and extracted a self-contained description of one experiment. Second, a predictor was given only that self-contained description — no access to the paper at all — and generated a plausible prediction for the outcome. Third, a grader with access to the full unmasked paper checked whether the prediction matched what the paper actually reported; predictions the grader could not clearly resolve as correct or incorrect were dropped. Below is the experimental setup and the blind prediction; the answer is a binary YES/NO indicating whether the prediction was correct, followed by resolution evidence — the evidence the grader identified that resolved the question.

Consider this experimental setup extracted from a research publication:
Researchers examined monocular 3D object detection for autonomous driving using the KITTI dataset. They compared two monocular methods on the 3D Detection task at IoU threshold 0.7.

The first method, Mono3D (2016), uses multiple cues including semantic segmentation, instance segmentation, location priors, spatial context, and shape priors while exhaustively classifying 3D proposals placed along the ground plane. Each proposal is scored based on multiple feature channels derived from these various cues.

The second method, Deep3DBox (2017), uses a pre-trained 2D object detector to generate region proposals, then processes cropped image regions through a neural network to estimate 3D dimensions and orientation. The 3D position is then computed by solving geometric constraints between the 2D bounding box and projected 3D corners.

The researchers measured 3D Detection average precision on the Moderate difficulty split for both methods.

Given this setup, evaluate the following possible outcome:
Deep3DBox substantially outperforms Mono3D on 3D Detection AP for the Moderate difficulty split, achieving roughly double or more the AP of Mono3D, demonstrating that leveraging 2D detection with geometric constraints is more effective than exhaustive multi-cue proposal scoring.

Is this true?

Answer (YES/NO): NO